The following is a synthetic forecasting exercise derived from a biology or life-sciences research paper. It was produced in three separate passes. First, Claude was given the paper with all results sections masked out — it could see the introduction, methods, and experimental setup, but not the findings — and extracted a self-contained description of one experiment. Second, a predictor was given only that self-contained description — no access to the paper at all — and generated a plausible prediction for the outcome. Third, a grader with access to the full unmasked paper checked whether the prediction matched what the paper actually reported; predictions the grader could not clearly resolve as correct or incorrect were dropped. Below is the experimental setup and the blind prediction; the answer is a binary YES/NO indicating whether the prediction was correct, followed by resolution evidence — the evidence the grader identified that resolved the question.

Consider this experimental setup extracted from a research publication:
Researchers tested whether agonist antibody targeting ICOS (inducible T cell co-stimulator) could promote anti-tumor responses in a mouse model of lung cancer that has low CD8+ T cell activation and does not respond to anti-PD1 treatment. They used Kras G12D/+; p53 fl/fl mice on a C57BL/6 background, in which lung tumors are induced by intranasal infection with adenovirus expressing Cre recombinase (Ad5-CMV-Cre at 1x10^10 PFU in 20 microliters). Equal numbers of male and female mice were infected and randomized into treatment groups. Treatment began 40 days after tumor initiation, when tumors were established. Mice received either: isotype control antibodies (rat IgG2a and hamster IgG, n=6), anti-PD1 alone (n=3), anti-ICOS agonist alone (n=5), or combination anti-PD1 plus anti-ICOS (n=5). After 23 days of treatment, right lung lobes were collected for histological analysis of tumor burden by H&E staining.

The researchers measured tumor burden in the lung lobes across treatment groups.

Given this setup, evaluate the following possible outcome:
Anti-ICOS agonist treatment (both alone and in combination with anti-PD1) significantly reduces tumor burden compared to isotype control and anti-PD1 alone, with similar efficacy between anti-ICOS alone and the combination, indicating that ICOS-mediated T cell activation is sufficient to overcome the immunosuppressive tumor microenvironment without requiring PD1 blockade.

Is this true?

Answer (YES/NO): NO